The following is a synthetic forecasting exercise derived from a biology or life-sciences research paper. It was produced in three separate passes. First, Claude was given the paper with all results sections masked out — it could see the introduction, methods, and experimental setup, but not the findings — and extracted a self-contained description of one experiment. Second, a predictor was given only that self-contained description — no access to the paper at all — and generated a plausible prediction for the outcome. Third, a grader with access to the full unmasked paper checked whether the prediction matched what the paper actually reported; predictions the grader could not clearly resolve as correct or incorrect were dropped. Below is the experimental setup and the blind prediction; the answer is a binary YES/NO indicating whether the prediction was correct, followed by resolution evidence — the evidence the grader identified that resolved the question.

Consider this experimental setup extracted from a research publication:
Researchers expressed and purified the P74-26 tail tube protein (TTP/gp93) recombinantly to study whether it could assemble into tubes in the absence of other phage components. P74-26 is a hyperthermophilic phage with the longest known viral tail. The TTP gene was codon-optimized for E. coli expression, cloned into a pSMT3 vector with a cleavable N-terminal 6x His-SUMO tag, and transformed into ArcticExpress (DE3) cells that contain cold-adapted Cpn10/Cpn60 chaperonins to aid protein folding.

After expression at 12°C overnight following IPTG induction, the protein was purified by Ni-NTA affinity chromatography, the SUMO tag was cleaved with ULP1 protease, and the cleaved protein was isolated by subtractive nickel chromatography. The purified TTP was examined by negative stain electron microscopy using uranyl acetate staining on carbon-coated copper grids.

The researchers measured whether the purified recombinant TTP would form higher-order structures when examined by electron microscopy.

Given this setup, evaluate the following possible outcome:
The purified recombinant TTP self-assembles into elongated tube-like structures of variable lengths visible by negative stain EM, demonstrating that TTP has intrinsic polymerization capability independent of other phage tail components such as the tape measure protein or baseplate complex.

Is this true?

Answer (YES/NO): YES